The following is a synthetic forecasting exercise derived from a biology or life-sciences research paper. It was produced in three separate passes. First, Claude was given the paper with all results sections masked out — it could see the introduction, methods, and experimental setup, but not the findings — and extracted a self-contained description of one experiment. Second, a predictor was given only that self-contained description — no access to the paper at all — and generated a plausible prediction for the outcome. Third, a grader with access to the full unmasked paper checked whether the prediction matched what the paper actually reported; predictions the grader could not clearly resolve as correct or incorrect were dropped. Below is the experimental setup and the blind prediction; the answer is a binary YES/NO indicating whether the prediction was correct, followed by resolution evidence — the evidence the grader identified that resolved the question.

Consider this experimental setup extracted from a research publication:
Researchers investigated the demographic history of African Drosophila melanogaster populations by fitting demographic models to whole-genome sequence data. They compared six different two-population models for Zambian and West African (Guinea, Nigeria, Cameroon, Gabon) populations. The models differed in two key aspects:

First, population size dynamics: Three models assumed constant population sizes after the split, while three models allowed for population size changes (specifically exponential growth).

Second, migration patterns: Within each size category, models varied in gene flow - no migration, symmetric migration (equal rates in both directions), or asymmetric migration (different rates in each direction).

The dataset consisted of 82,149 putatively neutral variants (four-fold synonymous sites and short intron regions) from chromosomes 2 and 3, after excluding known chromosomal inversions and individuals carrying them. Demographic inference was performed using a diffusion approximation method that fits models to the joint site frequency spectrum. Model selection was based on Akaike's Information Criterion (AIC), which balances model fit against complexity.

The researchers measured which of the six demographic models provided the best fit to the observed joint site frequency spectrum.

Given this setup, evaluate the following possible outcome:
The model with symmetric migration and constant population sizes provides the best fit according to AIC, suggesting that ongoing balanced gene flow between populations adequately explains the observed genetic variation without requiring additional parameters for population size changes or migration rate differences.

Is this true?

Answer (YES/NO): NO